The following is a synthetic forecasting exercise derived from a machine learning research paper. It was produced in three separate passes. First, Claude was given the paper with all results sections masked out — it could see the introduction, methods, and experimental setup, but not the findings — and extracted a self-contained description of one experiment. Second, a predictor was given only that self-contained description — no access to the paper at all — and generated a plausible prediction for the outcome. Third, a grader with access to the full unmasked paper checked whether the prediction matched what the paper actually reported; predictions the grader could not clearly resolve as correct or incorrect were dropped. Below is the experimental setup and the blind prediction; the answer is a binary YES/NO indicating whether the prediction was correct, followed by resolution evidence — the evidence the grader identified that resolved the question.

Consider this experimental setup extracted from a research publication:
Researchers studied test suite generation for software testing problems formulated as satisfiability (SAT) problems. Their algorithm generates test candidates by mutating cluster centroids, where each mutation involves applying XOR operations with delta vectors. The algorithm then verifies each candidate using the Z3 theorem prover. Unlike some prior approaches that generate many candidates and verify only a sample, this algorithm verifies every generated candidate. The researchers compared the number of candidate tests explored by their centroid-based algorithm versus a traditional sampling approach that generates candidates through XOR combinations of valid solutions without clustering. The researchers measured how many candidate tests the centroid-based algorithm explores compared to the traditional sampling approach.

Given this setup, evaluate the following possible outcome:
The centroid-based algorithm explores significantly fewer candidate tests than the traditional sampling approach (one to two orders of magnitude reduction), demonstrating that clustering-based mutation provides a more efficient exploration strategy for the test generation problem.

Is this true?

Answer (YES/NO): YES